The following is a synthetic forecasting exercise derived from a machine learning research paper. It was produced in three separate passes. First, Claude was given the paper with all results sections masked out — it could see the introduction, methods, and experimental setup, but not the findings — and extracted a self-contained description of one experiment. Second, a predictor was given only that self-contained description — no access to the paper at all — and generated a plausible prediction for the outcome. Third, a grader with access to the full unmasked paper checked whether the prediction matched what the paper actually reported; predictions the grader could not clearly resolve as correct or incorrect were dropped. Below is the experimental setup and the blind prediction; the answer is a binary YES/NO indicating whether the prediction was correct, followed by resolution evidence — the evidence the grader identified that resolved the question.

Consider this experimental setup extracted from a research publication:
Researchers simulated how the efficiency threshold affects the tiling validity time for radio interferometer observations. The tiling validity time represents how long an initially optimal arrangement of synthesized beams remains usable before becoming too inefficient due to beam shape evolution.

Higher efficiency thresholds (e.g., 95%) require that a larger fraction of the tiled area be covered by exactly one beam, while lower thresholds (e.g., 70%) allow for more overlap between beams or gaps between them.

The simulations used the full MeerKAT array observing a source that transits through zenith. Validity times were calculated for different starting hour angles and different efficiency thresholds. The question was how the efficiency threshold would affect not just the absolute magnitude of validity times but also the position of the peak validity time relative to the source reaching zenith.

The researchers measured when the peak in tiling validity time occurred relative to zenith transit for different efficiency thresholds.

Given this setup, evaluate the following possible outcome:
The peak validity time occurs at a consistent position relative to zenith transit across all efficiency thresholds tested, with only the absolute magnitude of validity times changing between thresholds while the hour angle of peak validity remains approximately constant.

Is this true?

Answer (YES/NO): NO